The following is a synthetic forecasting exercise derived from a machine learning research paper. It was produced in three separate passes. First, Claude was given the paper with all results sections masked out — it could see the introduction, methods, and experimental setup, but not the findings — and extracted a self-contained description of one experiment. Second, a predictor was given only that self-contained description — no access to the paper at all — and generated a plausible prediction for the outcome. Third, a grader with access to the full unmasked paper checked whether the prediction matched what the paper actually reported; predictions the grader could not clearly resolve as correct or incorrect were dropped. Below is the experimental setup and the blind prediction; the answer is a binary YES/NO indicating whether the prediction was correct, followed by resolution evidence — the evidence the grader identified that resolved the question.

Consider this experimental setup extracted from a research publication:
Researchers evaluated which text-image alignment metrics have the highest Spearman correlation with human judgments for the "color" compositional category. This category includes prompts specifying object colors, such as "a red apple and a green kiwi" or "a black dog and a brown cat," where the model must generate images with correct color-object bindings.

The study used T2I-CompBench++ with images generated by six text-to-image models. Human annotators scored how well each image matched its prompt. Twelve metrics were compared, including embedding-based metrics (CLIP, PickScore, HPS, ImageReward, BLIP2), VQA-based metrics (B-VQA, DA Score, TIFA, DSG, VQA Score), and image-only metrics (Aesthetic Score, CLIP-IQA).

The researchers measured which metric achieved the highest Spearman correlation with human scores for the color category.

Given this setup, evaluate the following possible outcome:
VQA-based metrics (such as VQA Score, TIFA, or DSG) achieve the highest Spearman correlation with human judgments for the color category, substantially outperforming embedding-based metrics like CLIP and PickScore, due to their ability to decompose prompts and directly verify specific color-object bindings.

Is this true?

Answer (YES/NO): YES